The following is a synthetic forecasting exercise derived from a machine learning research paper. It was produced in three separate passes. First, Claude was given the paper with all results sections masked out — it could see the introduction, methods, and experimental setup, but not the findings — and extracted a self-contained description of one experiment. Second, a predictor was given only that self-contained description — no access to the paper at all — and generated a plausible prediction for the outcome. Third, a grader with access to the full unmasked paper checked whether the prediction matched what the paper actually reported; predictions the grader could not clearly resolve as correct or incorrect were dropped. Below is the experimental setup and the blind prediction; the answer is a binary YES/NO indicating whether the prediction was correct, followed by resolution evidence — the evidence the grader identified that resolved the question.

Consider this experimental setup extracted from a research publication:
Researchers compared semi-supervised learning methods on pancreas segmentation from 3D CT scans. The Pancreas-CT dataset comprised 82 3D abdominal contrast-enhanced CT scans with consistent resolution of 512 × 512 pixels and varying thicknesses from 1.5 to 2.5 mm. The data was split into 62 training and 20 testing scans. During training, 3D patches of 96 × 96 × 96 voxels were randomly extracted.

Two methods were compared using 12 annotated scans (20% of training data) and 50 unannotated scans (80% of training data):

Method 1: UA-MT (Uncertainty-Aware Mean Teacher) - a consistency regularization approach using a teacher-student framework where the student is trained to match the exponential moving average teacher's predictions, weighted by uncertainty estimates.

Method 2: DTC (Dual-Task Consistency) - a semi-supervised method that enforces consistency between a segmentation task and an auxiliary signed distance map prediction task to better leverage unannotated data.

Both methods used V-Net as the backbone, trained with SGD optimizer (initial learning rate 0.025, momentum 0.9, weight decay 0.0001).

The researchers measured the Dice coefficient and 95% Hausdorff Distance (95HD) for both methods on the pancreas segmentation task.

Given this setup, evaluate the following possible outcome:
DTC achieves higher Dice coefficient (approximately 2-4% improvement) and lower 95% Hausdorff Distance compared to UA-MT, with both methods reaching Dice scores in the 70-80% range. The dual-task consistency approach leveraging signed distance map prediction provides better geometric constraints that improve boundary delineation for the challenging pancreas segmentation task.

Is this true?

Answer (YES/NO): NO